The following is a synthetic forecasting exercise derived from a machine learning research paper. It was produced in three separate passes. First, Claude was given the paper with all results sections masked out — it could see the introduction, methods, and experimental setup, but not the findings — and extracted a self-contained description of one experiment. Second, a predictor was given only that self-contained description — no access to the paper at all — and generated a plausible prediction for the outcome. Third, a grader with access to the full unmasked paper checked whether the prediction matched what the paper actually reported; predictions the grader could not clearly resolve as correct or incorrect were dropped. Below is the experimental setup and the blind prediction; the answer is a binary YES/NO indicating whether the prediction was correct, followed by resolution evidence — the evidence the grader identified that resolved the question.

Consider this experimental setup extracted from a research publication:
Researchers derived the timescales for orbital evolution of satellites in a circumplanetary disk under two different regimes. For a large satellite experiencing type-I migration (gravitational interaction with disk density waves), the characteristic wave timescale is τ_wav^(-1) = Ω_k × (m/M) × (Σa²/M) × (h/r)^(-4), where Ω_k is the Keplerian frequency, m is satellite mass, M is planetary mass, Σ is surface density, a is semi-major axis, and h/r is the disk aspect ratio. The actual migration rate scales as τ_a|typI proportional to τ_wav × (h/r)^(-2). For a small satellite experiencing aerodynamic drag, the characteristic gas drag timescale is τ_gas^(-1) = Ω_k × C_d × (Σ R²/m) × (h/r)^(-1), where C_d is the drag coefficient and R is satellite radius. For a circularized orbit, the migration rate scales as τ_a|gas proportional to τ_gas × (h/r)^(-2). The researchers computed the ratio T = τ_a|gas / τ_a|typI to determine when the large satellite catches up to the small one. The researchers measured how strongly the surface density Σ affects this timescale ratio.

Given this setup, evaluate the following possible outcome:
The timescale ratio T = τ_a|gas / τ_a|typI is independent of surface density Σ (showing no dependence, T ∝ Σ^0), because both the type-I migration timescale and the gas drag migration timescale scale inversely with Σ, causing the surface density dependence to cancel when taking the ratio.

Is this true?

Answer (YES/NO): YES